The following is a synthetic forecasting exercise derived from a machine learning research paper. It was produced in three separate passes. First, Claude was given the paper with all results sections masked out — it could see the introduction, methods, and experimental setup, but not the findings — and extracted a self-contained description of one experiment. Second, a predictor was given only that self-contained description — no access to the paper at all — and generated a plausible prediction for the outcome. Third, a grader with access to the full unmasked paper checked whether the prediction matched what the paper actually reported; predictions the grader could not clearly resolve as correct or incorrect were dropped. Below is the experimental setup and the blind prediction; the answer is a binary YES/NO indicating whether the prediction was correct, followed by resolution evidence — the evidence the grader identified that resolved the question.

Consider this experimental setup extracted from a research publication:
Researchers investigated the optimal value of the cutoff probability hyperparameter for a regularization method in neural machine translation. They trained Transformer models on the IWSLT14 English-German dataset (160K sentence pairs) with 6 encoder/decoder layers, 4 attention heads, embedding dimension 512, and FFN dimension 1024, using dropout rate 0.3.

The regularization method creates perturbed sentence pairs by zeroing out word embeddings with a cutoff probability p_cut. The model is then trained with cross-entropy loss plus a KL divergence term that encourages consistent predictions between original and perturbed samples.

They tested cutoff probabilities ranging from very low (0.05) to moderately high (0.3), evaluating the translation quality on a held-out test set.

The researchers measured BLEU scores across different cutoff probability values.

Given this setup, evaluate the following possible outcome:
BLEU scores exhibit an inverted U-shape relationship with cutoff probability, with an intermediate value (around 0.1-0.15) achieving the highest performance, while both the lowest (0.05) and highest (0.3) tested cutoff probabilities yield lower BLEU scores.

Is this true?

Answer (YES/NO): NO